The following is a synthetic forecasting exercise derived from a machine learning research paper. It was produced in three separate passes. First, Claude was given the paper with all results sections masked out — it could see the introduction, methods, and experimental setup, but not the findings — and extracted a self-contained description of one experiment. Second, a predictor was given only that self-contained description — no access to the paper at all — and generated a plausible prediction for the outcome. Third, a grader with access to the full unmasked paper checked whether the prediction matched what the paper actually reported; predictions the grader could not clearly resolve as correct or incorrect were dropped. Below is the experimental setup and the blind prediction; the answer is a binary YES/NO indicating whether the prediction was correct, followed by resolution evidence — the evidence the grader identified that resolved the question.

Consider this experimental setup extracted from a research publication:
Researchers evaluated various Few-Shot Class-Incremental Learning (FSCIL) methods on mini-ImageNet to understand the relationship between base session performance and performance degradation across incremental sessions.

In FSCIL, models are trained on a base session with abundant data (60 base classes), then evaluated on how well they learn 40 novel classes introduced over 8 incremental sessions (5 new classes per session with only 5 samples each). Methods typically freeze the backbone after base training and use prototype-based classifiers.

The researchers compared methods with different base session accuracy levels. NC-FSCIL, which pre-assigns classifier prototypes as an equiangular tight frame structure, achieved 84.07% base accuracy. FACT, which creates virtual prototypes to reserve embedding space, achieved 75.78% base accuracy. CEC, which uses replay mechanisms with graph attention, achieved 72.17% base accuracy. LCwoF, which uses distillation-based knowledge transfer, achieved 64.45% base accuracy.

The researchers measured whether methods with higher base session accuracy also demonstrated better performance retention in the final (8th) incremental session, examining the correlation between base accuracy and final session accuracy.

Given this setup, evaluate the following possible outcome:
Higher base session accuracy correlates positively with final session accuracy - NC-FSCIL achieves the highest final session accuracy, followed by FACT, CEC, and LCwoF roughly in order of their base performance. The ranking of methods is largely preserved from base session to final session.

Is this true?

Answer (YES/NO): NO